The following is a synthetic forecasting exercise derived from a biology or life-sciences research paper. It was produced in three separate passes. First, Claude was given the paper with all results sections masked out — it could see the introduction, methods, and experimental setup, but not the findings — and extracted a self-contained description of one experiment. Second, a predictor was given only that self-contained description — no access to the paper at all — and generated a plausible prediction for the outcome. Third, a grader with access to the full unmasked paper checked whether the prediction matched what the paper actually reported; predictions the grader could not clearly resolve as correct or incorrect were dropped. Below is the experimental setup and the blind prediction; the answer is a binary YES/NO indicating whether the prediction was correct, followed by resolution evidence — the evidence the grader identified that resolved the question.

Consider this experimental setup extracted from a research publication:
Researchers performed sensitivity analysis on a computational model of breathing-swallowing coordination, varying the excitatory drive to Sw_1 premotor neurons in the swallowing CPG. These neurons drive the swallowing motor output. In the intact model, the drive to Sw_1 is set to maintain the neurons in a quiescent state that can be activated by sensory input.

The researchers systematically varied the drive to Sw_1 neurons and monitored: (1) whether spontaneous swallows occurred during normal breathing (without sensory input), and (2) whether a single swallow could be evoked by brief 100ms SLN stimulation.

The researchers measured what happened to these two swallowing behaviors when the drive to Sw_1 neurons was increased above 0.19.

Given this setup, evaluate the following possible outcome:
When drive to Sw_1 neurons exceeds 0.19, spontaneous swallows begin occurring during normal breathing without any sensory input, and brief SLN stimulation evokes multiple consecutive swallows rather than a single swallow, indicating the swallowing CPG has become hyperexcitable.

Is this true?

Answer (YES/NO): NO